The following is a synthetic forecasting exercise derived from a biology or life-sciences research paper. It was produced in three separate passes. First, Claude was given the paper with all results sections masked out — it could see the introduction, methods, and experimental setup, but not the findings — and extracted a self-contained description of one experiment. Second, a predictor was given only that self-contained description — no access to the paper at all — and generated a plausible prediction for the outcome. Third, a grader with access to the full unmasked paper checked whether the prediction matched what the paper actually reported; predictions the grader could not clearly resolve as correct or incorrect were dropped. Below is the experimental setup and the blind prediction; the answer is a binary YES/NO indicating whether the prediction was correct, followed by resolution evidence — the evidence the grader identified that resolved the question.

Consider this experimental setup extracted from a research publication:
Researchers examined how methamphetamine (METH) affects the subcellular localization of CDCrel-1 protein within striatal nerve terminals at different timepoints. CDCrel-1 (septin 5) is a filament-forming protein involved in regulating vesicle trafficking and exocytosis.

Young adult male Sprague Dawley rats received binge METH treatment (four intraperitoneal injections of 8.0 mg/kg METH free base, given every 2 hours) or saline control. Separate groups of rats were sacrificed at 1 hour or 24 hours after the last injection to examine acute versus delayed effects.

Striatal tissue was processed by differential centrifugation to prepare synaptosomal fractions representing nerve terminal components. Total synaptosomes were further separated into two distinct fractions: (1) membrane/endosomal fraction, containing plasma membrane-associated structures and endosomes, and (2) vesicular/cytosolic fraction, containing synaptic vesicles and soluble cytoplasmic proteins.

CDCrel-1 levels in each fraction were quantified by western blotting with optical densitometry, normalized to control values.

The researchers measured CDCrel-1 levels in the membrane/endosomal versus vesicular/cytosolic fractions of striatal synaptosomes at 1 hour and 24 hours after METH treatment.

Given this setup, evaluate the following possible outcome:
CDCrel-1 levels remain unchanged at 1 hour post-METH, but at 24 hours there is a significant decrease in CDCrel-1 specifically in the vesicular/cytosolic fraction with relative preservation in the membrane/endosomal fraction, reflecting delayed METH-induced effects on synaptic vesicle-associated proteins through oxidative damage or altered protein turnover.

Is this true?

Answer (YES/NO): YES